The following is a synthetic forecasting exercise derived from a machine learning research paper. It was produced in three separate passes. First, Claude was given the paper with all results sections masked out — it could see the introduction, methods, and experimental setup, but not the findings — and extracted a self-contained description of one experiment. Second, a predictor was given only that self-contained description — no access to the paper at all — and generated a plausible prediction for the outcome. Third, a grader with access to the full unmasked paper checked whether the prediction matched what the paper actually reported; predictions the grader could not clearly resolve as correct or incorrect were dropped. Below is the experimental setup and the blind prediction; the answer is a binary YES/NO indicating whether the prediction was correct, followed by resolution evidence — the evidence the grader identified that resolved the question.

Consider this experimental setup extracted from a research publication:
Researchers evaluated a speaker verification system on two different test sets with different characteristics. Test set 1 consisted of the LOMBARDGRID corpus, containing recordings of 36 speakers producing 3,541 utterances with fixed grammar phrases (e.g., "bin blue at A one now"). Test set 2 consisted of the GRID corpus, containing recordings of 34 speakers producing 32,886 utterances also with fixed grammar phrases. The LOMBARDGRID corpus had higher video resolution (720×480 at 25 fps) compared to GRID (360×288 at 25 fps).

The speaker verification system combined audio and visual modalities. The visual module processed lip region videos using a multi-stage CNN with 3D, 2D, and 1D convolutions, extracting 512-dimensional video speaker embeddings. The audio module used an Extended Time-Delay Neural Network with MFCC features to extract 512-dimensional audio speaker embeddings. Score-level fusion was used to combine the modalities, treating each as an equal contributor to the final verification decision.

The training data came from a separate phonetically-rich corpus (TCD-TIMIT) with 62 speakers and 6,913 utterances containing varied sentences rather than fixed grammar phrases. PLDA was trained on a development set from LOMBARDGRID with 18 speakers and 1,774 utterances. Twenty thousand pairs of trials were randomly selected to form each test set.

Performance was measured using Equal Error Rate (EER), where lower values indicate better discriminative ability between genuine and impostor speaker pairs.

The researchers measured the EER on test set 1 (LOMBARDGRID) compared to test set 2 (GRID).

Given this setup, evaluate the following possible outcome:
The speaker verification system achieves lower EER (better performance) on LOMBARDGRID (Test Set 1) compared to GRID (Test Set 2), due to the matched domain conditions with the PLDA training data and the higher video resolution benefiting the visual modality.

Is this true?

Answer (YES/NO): YES